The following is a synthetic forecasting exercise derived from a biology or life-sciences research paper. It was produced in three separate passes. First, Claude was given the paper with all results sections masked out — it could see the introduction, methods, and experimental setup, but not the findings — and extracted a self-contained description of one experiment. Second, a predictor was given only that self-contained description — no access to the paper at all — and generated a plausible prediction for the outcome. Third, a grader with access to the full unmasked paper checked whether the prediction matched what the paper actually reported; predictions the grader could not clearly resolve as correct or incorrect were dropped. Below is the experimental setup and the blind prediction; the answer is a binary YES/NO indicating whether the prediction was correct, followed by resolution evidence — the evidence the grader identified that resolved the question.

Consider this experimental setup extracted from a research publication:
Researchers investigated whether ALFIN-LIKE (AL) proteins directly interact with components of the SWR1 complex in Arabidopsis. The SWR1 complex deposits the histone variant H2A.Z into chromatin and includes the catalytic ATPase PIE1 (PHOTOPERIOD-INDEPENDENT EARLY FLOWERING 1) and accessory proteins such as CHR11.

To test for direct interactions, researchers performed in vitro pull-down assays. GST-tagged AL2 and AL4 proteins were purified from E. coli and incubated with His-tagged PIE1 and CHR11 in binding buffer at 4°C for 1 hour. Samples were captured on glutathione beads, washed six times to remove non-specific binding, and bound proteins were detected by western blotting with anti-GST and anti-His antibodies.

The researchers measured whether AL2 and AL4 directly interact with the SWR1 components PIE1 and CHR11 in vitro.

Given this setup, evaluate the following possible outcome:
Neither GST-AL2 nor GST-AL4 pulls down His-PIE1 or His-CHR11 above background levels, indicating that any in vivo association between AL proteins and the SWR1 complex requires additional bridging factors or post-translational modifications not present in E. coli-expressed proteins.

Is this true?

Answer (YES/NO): NO